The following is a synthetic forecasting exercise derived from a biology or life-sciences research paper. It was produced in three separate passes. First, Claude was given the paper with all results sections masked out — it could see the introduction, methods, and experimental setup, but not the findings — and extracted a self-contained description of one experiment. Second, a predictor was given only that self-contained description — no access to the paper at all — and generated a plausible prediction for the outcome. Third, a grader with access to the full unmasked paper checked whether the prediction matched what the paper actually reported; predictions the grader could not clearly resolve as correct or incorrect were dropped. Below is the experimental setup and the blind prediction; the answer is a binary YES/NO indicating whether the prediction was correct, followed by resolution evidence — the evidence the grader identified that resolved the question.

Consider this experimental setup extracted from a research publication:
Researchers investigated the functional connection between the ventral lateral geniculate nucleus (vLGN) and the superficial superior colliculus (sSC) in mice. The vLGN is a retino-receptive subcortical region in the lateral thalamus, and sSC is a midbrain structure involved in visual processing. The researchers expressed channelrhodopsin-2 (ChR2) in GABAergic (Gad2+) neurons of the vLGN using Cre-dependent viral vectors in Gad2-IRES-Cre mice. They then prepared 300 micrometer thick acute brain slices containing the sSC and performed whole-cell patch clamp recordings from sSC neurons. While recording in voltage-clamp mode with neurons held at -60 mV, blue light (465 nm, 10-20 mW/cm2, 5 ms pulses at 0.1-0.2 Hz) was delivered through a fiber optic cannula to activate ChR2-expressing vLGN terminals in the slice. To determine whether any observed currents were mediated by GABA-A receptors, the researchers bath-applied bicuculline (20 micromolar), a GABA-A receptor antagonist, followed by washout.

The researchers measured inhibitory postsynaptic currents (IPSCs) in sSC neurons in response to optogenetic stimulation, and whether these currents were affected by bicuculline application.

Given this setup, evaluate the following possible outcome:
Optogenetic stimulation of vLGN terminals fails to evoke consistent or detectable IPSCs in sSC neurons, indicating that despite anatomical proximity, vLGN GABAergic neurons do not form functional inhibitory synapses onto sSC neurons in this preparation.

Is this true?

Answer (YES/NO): NO